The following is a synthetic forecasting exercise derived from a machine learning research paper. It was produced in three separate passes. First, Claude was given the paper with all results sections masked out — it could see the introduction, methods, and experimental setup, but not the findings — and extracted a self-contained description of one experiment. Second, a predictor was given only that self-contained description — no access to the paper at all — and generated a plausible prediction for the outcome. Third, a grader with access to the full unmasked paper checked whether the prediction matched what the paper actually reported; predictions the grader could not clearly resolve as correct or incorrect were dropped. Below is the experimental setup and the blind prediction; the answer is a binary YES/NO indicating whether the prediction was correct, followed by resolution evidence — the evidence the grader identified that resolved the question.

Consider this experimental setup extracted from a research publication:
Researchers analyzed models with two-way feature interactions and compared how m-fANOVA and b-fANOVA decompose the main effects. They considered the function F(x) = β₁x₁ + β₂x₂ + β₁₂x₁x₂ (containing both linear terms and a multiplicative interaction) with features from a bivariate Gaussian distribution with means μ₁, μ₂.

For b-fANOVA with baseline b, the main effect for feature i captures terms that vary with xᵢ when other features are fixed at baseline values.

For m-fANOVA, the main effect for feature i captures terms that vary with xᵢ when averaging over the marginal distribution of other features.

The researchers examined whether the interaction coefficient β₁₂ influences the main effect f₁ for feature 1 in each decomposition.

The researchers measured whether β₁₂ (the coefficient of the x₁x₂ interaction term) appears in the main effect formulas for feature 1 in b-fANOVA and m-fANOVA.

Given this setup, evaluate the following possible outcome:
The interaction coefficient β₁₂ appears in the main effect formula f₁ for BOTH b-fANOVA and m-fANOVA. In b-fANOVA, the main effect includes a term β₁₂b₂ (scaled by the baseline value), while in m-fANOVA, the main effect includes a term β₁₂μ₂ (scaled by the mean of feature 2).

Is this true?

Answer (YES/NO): YES